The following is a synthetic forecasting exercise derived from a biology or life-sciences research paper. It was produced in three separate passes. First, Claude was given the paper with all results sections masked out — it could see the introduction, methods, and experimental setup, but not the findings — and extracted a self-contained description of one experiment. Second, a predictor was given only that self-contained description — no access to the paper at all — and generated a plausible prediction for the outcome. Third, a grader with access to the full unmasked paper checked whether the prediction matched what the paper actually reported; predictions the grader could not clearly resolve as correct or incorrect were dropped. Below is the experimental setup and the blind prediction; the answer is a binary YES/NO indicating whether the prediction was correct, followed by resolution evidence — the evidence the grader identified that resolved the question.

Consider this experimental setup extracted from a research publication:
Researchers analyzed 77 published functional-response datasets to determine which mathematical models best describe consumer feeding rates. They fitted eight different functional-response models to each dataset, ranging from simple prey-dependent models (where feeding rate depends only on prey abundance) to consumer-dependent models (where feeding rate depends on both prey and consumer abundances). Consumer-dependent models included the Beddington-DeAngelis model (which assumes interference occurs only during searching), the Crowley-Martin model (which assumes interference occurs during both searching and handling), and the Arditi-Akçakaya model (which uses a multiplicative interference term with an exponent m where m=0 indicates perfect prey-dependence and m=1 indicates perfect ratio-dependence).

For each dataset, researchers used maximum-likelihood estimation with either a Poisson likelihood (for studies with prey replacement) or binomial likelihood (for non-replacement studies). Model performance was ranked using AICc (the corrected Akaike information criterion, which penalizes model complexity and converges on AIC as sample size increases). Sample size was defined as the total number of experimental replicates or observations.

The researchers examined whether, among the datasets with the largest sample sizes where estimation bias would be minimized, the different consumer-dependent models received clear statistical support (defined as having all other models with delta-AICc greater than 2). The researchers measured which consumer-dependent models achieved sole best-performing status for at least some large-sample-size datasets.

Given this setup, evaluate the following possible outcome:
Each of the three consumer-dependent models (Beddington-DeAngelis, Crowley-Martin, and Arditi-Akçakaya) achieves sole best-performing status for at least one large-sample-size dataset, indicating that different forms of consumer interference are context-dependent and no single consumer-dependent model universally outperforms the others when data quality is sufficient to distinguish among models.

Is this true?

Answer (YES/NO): YES